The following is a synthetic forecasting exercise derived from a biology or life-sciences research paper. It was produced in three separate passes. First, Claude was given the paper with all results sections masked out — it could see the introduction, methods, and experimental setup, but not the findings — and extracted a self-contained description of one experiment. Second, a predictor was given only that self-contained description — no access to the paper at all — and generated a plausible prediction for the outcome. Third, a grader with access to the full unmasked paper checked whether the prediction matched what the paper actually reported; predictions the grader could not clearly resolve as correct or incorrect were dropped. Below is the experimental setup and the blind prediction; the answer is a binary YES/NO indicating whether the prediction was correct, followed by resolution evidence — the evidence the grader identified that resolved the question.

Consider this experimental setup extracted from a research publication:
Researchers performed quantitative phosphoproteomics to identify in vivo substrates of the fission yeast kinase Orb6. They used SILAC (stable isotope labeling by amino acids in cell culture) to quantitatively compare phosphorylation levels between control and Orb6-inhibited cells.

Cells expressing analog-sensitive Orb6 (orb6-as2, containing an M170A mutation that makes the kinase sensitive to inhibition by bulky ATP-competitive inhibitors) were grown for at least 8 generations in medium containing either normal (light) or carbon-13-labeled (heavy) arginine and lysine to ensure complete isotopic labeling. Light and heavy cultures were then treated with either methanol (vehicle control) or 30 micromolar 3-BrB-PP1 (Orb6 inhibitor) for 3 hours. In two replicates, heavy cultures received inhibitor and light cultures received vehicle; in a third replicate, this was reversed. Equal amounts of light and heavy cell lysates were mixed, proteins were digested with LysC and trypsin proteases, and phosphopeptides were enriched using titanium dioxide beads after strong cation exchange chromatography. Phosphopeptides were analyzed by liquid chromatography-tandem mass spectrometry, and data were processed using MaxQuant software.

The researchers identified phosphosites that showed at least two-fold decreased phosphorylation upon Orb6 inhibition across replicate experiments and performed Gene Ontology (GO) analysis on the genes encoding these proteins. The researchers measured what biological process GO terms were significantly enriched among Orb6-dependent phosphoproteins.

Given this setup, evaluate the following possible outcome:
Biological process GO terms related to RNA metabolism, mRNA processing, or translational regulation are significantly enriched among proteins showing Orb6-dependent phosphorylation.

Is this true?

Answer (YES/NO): NO